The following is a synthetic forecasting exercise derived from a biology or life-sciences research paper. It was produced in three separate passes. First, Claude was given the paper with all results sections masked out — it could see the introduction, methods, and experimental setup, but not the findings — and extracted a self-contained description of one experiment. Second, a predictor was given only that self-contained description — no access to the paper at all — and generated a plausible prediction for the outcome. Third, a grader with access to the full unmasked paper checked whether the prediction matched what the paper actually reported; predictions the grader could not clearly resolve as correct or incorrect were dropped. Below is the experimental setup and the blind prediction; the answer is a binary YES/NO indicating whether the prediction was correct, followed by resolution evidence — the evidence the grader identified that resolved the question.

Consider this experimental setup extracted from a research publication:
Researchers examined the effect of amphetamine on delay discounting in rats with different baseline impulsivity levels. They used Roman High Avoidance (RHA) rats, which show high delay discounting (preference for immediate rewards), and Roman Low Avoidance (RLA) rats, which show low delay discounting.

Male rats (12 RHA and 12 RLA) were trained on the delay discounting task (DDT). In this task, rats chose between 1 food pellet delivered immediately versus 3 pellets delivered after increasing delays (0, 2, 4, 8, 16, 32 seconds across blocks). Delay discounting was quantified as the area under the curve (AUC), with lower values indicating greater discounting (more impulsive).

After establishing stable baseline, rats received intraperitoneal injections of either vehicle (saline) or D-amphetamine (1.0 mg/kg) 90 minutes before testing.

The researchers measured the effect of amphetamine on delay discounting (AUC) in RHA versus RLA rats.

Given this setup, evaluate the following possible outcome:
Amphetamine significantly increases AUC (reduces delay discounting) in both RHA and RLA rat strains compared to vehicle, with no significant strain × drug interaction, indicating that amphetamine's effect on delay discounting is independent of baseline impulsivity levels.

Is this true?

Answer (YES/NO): NO